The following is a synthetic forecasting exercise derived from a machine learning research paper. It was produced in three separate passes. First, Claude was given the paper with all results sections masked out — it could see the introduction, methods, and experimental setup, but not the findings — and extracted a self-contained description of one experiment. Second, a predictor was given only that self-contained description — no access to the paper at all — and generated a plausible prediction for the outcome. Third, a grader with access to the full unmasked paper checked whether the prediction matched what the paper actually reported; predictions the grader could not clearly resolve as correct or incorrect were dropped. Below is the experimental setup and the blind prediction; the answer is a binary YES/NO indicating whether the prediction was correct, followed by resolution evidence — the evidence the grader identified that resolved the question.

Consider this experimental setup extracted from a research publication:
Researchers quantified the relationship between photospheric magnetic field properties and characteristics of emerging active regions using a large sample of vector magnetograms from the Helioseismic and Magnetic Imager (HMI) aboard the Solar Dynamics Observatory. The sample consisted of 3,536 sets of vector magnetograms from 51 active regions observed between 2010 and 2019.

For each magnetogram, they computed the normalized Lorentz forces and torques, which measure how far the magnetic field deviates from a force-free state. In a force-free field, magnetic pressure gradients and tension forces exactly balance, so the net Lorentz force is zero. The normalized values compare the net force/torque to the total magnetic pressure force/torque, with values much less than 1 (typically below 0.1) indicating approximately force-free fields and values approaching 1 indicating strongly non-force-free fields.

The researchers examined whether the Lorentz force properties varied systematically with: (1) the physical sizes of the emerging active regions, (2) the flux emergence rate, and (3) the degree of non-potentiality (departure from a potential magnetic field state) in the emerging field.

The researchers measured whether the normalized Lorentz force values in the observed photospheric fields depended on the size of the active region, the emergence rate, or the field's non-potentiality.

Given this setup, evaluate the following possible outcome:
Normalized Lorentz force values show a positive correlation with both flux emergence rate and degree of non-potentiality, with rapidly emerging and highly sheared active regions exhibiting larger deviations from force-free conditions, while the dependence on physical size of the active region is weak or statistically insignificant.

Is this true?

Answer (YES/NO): NO